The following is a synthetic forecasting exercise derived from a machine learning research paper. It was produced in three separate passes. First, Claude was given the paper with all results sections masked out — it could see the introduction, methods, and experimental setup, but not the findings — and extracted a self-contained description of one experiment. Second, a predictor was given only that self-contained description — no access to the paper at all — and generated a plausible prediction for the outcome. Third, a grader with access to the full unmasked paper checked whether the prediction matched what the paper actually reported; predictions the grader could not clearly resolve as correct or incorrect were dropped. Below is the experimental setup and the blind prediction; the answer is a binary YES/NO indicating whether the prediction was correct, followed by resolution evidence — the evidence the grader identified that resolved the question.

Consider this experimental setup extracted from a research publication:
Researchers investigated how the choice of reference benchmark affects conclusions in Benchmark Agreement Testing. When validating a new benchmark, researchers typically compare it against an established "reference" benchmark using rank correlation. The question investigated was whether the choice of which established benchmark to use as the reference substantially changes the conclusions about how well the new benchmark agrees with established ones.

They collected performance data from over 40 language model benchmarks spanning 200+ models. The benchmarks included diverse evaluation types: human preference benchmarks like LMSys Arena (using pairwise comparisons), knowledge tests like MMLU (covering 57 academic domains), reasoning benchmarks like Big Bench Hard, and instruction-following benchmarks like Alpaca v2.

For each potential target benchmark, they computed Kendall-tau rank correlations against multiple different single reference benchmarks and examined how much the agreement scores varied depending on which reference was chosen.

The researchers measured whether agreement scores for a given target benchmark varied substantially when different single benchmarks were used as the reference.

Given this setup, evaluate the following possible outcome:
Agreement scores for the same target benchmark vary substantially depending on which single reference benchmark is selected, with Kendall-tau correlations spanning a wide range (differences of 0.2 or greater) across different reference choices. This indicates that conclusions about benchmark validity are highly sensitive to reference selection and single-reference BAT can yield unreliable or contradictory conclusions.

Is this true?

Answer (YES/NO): YES